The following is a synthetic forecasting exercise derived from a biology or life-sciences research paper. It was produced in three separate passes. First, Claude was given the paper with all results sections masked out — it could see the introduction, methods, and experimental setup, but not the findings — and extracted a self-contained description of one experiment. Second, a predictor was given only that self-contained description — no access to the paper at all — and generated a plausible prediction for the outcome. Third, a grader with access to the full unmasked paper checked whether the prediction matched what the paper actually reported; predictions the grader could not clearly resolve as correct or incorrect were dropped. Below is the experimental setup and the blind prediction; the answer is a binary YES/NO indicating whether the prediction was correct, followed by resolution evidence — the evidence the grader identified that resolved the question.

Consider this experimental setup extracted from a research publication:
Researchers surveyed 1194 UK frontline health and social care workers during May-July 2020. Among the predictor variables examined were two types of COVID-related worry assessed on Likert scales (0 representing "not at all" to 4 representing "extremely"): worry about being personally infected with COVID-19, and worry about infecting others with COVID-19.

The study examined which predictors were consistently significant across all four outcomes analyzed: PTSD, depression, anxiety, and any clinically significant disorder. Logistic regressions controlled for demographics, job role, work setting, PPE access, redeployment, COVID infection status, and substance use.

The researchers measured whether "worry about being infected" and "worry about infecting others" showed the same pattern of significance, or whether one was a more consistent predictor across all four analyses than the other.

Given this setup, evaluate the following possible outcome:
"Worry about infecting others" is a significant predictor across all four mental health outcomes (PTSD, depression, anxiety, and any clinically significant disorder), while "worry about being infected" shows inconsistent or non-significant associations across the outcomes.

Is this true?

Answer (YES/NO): YES